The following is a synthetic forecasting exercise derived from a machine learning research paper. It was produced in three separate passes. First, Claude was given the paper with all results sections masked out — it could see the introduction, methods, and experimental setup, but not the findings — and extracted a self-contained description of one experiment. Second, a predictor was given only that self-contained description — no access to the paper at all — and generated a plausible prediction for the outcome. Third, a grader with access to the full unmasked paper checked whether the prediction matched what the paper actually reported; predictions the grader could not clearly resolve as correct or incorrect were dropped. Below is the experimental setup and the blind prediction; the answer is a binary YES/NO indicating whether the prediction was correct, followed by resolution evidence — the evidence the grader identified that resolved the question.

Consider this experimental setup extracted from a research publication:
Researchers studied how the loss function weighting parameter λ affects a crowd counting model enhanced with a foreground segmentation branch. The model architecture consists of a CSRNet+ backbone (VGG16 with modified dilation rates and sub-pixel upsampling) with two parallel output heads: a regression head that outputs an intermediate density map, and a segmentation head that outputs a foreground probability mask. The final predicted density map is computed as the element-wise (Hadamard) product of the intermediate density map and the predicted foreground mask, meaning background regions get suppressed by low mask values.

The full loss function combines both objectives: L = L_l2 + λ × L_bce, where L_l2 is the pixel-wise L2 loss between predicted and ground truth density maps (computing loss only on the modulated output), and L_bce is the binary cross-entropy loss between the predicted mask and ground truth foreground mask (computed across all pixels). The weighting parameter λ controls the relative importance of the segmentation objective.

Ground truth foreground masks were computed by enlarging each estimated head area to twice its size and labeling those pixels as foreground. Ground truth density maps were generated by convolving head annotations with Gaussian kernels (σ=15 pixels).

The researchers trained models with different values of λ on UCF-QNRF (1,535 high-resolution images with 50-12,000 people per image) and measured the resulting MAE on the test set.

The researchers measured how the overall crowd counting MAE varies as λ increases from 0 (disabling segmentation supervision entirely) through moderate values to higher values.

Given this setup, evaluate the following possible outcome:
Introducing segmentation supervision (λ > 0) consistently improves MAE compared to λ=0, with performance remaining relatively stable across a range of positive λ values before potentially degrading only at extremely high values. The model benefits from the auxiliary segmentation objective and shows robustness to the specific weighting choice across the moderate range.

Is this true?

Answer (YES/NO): NO